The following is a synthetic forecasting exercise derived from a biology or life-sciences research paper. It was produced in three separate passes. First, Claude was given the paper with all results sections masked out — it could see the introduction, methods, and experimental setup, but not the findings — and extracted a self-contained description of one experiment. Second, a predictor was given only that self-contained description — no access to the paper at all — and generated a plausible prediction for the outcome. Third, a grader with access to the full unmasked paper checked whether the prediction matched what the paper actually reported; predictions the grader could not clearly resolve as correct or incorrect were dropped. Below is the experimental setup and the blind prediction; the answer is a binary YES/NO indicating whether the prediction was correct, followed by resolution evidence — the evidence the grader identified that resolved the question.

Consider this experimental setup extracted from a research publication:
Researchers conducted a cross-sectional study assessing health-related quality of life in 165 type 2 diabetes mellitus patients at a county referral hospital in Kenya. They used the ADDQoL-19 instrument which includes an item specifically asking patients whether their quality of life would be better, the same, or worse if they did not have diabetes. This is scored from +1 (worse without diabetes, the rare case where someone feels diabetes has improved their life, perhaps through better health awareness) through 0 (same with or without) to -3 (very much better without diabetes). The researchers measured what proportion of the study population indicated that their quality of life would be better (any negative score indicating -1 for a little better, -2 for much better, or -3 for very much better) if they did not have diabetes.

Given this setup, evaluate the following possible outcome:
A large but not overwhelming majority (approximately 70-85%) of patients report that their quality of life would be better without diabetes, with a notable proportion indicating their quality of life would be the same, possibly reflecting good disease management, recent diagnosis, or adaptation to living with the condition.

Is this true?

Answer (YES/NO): NO